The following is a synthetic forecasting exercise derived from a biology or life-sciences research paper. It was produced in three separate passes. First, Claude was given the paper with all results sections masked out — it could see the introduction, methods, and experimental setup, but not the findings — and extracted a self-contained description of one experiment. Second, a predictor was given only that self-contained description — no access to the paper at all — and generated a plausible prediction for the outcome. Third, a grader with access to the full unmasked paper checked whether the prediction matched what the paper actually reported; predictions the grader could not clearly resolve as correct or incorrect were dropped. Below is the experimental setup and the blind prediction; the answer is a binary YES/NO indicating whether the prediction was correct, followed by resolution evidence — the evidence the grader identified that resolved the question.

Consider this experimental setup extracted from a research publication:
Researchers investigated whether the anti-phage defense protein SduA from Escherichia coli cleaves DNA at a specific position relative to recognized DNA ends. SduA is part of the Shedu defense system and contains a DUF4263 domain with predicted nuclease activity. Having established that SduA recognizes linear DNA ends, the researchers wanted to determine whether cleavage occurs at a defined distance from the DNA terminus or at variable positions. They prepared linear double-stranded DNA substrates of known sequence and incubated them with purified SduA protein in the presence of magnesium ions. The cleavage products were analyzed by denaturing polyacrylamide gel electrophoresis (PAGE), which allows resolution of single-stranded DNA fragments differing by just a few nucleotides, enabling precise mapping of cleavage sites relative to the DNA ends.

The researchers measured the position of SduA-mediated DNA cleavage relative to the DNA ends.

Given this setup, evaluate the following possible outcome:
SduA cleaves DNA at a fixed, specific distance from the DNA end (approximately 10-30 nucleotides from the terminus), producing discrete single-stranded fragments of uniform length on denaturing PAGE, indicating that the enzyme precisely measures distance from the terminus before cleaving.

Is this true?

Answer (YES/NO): YES